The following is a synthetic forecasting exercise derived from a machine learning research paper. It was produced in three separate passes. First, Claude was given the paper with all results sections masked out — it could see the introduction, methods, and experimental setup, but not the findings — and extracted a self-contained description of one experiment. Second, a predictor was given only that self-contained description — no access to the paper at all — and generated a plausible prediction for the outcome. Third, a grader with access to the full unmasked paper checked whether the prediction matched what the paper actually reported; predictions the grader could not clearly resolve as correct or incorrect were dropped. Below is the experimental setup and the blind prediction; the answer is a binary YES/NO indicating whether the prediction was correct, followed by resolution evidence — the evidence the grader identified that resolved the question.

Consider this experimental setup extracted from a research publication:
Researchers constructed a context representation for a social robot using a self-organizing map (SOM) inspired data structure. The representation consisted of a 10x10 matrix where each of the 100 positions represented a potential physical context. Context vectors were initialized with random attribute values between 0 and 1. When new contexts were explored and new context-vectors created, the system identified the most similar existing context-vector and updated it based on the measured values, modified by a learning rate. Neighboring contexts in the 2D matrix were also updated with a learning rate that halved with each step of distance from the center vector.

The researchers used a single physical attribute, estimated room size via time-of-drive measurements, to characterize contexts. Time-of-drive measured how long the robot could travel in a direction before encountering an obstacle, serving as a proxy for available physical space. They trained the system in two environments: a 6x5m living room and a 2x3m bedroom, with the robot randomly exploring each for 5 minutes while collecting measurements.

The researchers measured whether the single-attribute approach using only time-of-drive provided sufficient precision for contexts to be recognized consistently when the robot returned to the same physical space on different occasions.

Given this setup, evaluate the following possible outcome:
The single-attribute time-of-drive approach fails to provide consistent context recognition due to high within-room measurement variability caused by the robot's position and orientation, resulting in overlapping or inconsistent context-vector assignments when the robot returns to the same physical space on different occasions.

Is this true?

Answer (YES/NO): YES